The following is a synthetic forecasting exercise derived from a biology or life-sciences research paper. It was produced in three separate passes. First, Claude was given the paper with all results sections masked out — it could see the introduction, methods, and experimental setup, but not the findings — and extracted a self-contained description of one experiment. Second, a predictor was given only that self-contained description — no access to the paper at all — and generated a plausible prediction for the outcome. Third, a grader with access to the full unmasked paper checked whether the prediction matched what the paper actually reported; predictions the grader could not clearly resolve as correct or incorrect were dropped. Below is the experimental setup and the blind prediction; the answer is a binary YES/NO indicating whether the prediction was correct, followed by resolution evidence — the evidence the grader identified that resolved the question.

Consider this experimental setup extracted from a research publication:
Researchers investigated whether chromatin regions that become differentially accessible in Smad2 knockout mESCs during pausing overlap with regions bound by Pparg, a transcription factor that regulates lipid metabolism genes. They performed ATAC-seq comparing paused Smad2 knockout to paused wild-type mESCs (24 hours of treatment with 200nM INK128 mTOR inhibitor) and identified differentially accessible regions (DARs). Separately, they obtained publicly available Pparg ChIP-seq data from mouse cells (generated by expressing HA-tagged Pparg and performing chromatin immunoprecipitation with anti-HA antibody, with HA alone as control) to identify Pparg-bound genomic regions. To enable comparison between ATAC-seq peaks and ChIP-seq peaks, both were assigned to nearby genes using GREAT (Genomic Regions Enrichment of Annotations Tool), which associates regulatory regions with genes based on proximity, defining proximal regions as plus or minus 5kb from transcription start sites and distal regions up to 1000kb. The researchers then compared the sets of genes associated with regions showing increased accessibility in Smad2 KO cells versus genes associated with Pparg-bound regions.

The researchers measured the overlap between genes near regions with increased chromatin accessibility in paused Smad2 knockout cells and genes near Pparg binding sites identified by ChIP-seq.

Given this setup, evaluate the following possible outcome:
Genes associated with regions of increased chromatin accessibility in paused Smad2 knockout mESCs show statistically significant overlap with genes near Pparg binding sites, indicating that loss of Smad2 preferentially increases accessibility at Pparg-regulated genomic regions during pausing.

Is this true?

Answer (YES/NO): YES